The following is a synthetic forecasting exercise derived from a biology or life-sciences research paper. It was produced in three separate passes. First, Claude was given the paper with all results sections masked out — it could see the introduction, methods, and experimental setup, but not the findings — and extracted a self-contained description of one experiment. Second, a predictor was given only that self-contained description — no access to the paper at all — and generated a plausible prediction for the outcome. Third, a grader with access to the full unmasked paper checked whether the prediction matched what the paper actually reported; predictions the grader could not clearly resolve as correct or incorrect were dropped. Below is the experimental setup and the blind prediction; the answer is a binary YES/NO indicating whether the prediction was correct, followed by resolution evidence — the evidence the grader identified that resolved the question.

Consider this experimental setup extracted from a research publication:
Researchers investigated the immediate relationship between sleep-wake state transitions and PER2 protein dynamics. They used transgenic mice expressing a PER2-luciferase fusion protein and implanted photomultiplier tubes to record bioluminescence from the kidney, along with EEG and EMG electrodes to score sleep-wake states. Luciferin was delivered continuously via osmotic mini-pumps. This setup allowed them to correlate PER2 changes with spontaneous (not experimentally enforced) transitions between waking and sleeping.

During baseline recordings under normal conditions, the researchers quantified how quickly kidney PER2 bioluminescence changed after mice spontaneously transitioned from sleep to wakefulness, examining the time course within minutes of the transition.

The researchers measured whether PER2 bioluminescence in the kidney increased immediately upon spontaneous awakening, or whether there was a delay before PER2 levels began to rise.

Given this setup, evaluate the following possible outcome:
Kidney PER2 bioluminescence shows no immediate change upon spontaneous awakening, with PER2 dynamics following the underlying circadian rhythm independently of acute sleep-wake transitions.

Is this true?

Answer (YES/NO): NO